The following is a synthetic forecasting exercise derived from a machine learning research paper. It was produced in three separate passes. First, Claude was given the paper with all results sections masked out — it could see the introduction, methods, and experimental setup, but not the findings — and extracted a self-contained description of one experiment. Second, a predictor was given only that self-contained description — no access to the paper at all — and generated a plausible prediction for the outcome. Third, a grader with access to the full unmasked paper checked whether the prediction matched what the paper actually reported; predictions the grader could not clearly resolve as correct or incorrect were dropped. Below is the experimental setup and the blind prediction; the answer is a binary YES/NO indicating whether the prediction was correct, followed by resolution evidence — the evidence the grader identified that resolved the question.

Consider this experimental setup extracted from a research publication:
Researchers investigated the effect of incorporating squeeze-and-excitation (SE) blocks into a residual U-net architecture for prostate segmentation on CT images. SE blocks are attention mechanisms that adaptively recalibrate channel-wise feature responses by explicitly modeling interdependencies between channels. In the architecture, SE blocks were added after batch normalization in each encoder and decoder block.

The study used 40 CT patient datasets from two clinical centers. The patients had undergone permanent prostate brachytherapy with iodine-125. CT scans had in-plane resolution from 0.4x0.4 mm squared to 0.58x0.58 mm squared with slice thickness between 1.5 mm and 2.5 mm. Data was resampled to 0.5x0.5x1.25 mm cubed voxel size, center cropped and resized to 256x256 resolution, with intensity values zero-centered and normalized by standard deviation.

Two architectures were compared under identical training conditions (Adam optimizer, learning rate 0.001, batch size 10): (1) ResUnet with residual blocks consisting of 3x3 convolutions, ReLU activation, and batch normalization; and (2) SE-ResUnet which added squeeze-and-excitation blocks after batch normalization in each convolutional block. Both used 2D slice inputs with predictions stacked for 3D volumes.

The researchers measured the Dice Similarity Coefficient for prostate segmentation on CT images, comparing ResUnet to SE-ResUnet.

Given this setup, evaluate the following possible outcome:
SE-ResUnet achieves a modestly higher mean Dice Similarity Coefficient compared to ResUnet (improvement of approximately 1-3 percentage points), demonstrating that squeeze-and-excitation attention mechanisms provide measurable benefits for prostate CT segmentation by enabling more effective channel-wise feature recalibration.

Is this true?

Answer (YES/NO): YES